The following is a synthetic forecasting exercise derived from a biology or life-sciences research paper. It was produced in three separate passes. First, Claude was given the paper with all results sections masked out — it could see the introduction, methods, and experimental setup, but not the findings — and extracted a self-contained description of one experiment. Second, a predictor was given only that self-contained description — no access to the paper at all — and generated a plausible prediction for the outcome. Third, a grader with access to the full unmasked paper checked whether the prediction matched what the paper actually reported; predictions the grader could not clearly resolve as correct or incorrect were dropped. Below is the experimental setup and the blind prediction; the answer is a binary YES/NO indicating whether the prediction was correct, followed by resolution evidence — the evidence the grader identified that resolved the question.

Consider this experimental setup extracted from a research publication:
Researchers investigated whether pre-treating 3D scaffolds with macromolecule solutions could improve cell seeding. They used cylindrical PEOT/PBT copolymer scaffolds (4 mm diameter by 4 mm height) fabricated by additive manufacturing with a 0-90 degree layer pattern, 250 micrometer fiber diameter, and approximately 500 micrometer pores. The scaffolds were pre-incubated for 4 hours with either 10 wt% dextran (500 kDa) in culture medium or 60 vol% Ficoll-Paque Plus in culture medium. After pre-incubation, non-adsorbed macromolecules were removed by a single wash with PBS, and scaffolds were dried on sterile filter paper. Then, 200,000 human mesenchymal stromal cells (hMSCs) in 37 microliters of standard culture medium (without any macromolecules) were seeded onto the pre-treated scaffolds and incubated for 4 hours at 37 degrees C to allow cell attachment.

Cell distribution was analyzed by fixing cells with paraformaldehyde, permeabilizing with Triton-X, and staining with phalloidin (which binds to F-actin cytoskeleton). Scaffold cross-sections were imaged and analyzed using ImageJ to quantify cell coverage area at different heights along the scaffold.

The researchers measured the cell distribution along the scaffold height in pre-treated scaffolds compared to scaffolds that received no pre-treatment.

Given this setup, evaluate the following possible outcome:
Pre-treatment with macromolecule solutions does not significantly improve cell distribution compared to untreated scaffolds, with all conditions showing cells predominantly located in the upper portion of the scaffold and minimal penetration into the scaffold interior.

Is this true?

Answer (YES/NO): NO